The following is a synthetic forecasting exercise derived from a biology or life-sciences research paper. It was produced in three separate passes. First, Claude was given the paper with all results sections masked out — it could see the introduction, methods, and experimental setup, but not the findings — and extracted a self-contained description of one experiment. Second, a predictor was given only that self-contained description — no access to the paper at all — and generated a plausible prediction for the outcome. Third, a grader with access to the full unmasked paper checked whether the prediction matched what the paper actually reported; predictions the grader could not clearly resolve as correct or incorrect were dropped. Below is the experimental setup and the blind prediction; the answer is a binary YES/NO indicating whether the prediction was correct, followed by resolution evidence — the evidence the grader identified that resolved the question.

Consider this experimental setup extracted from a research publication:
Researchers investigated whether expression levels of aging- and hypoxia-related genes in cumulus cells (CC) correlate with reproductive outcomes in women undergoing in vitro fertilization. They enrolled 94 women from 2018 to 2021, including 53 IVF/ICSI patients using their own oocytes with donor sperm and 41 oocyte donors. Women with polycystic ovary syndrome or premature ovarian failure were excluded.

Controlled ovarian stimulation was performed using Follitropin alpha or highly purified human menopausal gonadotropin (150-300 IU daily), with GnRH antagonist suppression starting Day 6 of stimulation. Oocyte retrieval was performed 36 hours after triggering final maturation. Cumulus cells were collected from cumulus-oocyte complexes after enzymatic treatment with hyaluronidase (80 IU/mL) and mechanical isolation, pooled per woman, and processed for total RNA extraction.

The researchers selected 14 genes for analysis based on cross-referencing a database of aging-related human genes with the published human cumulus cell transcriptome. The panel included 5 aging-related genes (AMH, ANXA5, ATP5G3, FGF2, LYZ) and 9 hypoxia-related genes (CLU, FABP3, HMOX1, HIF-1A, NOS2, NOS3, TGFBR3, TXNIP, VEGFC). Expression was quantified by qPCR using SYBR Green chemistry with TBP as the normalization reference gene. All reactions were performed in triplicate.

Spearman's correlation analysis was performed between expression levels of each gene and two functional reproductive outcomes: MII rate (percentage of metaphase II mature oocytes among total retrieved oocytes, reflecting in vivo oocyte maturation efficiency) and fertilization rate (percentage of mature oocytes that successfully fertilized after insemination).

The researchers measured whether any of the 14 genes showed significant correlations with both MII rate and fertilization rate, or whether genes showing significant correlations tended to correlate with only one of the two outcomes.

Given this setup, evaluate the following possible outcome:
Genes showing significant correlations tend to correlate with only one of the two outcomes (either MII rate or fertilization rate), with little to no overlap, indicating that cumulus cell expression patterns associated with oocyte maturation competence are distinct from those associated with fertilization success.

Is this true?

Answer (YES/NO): YES